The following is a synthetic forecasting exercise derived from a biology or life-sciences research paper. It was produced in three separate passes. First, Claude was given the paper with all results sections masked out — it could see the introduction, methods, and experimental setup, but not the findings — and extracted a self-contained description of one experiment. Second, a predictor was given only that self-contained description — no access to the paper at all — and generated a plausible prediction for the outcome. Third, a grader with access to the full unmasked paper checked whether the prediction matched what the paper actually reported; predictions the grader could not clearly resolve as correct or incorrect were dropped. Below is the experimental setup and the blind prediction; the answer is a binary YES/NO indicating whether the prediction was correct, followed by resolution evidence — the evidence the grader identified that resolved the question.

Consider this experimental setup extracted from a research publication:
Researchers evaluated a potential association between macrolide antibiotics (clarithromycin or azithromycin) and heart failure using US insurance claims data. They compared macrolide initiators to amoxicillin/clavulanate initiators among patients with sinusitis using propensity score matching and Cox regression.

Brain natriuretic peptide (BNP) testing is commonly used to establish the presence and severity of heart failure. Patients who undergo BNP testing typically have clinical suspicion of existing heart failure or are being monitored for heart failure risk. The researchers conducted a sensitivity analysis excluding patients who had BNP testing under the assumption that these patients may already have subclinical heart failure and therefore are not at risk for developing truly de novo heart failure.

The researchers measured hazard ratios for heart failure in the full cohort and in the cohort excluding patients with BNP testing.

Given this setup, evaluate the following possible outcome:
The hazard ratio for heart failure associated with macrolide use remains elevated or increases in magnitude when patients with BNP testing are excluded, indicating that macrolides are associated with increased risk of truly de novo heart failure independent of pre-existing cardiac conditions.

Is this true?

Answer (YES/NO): NO